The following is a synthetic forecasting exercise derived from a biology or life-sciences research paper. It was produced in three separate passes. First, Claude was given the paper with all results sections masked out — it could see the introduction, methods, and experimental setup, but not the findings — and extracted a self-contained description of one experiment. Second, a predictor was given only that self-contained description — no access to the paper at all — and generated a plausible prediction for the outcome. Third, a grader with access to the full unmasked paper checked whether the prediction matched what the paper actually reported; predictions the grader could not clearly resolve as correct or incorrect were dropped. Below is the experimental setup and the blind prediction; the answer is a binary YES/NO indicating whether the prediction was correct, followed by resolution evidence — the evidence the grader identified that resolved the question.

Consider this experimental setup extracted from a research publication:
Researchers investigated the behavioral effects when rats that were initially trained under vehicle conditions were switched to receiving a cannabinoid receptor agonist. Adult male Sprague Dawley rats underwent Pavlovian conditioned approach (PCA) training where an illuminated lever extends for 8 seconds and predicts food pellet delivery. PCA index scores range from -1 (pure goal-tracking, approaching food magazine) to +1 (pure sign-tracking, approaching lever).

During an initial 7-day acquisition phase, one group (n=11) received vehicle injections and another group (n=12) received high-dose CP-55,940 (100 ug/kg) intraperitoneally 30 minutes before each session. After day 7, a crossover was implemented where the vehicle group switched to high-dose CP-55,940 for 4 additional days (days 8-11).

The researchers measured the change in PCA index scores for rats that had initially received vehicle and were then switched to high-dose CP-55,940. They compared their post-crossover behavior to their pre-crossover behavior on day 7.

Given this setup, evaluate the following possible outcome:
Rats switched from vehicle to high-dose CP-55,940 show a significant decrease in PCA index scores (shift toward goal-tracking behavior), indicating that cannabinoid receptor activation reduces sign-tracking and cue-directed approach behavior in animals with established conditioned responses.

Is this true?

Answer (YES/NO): YES